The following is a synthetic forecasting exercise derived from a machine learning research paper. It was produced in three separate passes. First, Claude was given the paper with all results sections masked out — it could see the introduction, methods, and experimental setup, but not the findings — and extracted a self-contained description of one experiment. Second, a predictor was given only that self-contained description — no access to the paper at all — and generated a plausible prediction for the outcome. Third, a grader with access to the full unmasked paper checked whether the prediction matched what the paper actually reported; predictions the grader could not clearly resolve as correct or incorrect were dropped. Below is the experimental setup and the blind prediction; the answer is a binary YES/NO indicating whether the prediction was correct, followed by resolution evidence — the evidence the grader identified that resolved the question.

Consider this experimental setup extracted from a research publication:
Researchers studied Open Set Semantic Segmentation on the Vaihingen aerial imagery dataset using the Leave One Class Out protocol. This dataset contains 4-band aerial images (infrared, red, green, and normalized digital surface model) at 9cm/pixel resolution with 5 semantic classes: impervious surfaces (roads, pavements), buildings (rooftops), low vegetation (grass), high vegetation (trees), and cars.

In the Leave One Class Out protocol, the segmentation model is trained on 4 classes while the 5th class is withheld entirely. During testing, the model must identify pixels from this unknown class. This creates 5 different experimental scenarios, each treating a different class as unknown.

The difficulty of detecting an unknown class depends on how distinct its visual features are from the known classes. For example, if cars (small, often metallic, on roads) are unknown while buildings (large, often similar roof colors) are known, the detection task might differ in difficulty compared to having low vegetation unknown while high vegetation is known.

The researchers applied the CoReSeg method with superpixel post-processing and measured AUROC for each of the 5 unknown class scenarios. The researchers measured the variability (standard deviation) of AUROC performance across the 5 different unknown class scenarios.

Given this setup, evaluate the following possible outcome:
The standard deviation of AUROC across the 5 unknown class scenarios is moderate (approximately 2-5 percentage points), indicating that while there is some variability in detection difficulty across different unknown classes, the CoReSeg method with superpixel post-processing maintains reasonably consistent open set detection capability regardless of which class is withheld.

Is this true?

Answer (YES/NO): NO